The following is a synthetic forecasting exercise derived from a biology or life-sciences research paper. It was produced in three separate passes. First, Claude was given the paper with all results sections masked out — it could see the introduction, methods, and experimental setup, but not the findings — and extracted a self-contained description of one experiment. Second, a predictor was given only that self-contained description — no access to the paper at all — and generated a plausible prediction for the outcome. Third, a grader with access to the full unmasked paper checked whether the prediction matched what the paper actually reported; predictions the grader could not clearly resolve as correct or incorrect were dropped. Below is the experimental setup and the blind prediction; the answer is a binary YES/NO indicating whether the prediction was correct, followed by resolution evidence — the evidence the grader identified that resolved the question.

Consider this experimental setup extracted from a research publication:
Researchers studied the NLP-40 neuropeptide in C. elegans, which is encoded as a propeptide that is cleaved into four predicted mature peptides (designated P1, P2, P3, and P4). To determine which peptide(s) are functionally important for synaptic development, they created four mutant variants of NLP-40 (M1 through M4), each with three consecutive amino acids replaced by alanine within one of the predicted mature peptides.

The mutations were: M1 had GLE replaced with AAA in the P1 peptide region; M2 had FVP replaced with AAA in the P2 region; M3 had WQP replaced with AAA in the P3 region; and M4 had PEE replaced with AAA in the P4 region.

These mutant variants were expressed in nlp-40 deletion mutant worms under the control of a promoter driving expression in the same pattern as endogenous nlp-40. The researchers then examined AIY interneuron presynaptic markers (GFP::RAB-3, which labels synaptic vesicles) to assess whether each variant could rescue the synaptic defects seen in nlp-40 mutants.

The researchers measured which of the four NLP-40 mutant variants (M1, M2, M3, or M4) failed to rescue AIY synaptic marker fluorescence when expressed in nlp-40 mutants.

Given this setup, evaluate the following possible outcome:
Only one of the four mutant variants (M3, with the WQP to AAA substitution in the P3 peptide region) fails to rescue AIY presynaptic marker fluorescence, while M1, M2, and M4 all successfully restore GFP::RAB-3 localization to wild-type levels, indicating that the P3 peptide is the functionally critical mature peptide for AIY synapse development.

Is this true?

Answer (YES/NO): NO